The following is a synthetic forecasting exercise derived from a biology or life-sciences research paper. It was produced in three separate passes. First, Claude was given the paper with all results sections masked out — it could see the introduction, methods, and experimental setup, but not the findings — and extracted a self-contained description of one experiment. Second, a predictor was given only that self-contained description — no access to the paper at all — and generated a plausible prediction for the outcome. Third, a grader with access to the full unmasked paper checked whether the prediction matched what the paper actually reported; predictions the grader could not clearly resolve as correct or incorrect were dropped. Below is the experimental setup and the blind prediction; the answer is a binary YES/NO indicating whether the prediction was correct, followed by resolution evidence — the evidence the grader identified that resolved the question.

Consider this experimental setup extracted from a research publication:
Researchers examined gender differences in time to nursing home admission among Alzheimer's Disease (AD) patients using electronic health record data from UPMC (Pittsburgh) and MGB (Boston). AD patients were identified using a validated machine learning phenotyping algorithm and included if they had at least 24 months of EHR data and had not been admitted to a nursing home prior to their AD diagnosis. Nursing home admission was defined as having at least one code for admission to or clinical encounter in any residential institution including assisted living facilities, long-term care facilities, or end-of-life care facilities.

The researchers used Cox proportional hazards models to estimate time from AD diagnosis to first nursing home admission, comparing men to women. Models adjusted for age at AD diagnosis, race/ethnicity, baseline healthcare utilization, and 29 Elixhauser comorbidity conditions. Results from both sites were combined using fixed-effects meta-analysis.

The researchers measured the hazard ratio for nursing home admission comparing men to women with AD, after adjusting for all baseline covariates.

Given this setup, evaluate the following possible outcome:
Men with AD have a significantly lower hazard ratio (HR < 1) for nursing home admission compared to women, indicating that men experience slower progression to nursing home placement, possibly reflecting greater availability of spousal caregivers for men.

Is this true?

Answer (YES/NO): NO